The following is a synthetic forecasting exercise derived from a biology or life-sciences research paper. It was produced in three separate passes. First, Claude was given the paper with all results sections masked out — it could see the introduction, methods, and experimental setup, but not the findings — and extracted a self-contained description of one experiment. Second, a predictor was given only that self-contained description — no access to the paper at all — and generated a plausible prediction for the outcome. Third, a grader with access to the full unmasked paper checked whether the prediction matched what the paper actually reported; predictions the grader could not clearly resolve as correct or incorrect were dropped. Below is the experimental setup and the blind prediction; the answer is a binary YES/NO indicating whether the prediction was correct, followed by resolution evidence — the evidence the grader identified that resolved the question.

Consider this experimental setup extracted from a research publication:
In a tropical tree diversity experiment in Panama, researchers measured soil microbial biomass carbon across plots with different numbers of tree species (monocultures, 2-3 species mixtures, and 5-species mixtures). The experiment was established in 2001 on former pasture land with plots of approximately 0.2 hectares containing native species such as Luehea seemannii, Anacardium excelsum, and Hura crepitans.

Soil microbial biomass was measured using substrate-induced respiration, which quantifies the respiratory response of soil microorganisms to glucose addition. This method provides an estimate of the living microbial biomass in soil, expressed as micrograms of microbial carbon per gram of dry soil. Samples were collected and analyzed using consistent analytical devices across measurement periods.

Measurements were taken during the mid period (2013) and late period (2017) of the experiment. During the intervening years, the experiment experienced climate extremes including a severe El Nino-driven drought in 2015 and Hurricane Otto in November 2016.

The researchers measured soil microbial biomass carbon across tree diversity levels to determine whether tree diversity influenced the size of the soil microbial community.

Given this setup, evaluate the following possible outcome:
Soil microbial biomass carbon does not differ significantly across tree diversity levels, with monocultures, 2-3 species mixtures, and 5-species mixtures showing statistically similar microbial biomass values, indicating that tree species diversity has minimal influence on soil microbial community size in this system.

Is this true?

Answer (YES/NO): YES